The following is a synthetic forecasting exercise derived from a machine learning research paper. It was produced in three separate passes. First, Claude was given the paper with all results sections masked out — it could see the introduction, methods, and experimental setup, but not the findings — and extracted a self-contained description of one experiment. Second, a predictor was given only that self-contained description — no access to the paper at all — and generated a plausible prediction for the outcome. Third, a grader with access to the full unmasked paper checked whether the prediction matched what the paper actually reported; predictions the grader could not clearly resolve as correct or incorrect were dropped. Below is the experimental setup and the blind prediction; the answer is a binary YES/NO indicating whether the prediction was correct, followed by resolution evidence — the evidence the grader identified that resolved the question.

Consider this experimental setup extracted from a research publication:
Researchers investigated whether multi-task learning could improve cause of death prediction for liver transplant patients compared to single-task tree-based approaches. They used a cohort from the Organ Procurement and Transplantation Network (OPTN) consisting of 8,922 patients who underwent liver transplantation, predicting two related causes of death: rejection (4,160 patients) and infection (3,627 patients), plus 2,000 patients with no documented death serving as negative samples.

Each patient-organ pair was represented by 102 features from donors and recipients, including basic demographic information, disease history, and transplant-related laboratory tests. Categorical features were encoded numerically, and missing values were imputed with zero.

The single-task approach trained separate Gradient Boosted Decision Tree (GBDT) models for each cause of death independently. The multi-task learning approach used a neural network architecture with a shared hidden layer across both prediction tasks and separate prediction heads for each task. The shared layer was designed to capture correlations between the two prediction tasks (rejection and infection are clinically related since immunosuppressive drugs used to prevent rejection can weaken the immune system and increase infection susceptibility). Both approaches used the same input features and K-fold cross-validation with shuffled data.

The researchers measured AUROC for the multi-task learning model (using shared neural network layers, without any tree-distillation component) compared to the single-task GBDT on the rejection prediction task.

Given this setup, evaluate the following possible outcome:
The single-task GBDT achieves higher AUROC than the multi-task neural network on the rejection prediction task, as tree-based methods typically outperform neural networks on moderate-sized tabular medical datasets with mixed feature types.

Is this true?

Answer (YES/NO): NO